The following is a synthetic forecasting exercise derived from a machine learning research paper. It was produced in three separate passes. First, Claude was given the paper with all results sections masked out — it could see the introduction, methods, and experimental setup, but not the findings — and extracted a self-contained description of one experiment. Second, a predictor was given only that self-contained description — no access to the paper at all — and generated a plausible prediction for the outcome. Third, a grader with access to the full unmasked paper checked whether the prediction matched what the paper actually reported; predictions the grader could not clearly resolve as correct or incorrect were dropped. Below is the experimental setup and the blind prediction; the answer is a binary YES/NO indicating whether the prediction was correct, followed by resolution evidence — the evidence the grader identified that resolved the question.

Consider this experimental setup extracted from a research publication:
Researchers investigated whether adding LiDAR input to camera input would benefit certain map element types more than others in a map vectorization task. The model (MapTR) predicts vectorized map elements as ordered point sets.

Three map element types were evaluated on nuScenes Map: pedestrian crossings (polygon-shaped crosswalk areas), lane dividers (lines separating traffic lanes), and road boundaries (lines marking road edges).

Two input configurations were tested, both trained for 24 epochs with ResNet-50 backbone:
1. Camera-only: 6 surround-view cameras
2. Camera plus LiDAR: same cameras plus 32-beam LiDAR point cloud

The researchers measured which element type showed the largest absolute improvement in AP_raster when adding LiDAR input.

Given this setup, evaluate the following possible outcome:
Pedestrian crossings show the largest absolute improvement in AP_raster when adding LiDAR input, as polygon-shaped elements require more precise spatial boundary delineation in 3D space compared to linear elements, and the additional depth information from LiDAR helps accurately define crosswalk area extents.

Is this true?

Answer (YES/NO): NO